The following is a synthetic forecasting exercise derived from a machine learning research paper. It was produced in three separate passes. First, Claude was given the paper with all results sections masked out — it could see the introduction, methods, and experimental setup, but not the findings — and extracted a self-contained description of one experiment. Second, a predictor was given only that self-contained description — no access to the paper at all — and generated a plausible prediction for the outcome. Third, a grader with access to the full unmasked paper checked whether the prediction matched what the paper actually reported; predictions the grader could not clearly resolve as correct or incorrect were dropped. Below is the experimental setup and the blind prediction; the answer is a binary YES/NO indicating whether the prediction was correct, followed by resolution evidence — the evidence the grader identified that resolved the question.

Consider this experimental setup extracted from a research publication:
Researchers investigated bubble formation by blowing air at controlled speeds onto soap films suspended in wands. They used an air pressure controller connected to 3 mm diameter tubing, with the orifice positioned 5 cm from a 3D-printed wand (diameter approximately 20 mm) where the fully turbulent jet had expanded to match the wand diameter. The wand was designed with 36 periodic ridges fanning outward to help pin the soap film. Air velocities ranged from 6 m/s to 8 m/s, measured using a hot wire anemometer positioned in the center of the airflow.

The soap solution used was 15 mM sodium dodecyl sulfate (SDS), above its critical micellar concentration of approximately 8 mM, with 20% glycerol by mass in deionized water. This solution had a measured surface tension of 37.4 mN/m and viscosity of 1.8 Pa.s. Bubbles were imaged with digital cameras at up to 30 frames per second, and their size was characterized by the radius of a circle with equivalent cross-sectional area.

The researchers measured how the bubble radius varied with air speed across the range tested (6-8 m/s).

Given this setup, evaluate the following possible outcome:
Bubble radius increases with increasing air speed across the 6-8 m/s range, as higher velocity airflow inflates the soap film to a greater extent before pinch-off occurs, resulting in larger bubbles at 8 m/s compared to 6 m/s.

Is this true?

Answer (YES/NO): NO